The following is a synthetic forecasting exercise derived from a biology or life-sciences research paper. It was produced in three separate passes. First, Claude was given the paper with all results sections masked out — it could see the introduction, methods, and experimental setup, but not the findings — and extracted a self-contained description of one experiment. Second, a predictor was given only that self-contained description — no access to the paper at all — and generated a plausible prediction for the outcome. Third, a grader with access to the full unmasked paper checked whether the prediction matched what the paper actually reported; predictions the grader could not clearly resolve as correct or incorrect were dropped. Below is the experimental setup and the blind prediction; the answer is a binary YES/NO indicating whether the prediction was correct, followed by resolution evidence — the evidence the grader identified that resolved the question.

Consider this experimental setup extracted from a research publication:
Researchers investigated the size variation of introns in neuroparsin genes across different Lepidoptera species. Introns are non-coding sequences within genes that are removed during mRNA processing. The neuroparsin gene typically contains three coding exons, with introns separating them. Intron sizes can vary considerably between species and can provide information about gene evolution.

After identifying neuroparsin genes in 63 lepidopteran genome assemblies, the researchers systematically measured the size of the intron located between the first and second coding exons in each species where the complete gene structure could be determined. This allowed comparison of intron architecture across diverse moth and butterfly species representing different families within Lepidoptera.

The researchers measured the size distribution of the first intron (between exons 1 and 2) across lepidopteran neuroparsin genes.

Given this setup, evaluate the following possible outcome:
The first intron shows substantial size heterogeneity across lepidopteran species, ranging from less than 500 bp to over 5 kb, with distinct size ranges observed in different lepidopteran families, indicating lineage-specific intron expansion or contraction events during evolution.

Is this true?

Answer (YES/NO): NO